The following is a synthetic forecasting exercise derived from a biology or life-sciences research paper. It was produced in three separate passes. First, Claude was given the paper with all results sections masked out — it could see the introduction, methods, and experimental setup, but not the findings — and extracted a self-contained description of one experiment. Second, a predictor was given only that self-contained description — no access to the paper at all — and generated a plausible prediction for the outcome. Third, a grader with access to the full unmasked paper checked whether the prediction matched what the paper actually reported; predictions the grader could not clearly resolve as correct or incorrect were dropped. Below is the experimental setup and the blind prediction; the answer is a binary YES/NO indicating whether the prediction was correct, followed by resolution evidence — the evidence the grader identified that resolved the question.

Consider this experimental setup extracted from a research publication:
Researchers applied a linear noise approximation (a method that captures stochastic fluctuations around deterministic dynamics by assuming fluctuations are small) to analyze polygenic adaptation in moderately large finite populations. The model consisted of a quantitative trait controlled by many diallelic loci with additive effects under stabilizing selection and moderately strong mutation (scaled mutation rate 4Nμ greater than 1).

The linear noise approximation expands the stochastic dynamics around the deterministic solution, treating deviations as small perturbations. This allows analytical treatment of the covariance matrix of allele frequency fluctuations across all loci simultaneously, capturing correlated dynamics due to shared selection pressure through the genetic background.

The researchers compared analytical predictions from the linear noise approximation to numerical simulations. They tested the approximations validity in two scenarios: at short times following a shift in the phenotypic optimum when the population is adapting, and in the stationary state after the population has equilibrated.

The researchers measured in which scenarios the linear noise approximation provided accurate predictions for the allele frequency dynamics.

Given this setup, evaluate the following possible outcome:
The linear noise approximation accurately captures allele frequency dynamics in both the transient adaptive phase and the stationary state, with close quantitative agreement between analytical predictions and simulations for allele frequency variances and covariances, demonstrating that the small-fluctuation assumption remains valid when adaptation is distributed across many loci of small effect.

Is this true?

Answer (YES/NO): NO